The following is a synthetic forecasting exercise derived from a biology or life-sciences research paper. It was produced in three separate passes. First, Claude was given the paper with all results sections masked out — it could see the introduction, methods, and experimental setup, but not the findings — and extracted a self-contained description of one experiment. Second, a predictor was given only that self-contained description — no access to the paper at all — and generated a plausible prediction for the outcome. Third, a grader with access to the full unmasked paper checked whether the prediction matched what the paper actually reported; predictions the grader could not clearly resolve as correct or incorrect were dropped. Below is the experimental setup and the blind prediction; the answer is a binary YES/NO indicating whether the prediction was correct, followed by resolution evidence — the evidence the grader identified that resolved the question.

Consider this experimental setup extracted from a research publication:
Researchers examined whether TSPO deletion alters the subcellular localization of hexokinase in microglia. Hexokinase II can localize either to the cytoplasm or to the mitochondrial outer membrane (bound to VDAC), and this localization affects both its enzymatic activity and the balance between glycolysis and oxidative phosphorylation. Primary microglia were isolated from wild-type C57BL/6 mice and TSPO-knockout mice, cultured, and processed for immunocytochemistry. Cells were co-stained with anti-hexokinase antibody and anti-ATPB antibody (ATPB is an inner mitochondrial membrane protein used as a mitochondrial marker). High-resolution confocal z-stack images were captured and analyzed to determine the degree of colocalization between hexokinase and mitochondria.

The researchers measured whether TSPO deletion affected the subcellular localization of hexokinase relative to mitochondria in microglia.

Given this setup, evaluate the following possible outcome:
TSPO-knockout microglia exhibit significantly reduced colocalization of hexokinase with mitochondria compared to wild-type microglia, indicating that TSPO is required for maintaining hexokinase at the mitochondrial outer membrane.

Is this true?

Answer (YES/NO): NO